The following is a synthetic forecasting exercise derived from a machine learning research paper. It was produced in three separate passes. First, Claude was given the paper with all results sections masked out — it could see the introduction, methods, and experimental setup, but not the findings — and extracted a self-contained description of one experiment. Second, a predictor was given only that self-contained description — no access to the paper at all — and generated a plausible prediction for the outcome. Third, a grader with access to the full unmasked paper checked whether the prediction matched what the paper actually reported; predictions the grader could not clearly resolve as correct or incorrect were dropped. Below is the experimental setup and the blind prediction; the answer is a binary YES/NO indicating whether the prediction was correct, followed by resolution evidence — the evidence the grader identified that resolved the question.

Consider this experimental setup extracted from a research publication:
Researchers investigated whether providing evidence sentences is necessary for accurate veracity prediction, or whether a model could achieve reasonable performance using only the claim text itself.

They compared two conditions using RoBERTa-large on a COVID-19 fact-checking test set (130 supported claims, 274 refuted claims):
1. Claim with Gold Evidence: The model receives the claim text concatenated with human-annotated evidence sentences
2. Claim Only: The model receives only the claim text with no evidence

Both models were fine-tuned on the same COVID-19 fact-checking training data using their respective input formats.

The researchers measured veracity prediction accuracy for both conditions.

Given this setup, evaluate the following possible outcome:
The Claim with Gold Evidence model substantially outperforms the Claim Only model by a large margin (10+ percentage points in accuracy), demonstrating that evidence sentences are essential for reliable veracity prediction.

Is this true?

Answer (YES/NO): YES